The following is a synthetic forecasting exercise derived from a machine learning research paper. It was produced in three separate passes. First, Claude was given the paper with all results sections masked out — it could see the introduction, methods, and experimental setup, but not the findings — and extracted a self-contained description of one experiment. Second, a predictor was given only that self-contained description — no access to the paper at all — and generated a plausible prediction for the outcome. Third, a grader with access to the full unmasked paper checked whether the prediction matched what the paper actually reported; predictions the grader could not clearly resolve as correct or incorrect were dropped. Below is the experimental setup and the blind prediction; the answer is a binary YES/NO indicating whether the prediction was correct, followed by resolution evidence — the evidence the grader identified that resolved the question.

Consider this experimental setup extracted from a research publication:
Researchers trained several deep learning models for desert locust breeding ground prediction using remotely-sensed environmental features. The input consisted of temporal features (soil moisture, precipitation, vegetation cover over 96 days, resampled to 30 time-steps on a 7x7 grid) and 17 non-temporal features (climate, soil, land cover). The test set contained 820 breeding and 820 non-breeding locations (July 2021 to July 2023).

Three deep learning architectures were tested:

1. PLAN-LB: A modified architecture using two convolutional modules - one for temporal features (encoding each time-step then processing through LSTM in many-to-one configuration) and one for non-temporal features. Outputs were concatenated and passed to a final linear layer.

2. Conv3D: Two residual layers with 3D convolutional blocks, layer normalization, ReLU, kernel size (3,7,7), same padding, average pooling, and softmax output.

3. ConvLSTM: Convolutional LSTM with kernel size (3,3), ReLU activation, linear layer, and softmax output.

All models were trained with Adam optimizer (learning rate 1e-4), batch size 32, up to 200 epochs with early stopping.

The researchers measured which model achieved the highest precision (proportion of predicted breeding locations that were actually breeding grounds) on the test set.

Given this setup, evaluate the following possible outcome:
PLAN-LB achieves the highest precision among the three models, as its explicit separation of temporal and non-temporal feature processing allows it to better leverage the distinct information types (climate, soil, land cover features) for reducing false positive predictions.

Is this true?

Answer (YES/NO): NO